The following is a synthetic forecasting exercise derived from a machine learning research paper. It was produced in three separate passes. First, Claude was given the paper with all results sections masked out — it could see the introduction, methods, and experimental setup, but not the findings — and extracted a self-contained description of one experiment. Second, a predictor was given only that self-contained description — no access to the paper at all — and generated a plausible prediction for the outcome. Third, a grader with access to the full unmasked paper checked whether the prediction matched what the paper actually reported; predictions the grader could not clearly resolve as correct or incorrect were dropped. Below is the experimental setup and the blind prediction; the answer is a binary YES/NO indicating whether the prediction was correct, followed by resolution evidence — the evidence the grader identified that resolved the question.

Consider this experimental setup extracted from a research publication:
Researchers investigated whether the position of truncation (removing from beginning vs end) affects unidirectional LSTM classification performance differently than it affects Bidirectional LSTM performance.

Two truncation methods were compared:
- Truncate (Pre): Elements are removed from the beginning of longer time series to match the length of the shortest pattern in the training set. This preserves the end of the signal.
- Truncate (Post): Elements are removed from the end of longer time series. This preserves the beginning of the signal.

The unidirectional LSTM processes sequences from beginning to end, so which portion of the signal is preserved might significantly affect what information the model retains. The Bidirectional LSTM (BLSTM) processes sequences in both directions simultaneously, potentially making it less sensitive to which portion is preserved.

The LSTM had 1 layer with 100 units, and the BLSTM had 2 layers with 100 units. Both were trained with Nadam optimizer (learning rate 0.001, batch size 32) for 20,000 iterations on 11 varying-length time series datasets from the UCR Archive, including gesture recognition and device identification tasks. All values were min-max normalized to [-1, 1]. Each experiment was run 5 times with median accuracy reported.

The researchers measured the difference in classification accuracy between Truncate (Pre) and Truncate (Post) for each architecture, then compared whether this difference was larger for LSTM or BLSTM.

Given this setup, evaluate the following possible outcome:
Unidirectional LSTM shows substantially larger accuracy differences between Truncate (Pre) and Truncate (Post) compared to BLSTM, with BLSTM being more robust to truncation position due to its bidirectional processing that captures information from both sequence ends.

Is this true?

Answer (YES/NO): NO